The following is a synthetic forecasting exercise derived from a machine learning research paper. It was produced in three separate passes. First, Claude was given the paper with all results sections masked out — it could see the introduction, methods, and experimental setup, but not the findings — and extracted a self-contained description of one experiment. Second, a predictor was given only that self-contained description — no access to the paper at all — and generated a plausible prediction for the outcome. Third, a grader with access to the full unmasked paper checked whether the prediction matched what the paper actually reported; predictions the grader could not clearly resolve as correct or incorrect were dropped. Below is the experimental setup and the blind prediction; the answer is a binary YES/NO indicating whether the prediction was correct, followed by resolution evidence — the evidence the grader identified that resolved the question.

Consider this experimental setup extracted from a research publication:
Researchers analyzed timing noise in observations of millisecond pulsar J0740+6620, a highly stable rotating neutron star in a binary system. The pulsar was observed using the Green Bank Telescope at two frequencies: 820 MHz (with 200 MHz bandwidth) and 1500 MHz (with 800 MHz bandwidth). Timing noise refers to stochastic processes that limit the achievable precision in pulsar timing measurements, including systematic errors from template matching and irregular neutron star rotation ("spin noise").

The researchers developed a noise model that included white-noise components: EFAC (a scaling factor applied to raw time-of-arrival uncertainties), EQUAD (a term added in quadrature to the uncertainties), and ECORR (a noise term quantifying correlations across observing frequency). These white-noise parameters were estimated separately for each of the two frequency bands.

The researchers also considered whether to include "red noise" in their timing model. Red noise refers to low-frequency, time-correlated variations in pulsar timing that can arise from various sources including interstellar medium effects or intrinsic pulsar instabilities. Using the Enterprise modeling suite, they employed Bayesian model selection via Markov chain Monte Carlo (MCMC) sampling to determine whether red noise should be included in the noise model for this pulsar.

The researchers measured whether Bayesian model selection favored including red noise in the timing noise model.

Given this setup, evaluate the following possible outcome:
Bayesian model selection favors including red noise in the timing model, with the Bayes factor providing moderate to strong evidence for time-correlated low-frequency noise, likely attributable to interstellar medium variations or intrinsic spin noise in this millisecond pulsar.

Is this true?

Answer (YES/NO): NO